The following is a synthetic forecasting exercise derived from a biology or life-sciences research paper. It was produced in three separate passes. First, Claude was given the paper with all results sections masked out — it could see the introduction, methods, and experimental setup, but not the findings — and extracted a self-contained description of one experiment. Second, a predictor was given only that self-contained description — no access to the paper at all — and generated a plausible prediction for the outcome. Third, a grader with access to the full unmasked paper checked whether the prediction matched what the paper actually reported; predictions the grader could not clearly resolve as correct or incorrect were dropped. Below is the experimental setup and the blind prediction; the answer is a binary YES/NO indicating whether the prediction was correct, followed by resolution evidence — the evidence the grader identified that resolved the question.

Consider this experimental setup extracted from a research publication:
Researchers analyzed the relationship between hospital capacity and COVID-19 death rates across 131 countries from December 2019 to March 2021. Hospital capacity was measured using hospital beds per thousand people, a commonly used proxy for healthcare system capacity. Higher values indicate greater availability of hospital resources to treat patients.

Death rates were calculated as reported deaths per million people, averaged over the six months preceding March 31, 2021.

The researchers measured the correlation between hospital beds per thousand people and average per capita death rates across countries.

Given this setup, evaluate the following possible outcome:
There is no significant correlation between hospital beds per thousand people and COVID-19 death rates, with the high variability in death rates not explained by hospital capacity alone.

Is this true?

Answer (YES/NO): NO